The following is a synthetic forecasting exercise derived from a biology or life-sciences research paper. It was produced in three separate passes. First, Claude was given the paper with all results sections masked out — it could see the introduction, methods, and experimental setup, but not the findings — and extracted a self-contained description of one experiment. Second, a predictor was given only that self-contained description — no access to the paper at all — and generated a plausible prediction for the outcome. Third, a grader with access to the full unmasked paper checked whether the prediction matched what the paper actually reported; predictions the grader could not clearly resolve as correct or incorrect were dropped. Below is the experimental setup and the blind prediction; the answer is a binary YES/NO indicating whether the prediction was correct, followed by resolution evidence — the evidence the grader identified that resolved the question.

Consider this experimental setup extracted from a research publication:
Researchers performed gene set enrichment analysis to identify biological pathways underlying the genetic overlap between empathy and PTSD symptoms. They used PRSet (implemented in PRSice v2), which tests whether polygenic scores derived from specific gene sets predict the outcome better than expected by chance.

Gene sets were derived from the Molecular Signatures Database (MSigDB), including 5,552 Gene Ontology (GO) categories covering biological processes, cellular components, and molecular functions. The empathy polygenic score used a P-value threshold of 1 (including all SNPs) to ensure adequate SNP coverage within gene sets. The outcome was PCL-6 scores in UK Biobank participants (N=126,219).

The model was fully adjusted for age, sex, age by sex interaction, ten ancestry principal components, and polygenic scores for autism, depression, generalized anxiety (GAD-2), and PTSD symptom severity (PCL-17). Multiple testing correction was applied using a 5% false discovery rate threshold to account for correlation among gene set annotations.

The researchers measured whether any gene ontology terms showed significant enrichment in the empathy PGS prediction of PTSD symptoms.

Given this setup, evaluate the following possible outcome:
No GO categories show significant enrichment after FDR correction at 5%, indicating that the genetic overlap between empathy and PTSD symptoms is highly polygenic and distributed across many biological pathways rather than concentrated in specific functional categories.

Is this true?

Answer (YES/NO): YES